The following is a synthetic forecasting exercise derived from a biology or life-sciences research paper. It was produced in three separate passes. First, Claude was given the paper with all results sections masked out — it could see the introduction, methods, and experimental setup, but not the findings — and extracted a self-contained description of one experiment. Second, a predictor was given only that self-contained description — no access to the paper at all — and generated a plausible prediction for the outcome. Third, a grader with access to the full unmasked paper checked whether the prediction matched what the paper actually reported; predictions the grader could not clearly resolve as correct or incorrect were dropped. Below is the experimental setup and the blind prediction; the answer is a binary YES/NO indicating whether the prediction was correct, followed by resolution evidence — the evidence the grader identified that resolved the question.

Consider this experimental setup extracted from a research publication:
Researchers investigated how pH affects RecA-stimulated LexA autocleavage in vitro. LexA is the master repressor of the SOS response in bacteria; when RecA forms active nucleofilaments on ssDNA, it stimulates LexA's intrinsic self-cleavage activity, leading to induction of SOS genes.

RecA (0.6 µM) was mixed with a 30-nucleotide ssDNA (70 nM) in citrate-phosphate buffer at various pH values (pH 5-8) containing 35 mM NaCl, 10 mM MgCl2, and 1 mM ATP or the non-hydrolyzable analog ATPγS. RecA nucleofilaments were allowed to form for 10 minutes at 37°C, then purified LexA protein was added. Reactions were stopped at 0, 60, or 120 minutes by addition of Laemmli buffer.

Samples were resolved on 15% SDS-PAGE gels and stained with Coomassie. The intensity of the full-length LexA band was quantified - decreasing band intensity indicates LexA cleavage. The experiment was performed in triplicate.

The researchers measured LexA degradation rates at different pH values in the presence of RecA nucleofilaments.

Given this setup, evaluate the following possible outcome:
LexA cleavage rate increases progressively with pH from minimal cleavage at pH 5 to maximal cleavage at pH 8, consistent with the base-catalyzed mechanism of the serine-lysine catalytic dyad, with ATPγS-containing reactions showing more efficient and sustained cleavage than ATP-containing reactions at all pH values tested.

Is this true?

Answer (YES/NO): NO